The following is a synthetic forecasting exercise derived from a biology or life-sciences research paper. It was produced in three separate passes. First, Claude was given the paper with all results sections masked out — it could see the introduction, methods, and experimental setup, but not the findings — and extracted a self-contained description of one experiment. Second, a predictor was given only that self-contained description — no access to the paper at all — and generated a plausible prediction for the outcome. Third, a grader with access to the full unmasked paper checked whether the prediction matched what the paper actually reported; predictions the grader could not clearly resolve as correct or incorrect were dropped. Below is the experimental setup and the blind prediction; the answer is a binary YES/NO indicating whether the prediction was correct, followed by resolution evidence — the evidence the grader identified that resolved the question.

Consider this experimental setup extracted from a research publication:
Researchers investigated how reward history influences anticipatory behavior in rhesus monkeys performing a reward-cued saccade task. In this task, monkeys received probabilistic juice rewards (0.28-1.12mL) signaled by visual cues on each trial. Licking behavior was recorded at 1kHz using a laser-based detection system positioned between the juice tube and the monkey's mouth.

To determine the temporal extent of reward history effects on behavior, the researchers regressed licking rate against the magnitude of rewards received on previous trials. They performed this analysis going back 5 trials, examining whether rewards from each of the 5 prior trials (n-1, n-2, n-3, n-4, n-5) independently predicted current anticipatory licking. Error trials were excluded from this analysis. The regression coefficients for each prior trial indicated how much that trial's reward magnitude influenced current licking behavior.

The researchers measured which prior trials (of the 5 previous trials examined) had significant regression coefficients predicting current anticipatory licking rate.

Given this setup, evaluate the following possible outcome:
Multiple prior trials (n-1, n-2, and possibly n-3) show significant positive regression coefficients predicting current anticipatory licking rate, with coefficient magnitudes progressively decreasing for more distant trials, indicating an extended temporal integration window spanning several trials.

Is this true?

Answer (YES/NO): NO